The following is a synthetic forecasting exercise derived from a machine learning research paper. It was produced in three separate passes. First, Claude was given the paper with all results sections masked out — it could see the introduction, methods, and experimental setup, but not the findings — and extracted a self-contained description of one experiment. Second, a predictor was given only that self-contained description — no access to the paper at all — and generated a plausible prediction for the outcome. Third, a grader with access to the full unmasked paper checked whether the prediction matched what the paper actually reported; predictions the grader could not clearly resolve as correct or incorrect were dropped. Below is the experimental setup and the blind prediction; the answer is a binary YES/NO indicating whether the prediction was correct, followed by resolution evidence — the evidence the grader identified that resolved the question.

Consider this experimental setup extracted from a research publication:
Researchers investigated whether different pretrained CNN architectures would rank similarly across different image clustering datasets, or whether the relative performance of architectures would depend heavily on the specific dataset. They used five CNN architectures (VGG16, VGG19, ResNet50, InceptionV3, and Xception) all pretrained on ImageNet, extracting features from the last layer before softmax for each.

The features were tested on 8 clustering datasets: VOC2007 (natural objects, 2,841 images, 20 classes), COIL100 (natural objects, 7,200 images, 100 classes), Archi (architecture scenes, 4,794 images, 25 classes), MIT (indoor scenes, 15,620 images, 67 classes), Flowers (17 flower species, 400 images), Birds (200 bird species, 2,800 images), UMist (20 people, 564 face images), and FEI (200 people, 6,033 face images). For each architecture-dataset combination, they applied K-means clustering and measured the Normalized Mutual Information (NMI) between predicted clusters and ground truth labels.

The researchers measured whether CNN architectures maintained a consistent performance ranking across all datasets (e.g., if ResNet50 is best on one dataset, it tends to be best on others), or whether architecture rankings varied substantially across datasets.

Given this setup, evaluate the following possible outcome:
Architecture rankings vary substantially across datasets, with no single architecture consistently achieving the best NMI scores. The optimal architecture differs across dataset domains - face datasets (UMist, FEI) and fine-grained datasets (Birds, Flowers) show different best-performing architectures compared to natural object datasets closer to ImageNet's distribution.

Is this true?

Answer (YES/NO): YES